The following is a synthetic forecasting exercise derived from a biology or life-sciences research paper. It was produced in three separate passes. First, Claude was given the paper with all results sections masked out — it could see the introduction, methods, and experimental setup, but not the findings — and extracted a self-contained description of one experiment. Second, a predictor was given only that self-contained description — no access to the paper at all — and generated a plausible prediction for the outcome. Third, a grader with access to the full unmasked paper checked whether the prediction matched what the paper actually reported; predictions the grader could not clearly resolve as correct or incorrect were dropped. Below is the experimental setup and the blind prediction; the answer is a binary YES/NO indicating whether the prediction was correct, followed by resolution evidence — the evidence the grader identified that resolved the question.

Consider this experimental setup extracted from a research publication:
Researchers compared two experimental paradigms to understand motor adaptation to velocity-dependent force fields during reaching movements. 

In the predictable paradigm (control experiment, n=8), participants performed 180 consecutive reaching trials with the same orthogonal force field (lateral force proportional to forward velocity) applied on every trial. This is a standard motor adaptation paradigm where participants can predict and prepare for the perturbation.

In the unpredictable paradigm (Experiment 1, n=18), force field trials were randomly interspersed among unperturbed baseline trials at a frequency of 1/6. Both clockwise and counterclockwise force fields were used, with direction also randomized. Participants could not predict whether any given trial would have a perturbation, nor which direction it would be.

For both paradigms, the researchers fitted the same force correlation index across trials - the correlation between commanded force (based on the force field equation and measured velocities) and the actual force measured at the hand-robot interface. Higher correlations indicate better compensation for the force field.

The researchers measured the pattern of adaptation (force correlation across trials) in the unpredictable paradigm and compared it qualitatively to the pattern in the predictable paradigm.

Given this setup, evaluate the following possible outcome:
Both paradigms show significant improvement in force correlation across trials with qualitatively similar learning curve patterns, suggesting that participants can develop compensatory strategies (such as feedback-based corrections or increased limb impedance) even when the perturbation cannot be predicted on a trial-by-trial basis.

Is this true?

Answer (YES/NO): YES